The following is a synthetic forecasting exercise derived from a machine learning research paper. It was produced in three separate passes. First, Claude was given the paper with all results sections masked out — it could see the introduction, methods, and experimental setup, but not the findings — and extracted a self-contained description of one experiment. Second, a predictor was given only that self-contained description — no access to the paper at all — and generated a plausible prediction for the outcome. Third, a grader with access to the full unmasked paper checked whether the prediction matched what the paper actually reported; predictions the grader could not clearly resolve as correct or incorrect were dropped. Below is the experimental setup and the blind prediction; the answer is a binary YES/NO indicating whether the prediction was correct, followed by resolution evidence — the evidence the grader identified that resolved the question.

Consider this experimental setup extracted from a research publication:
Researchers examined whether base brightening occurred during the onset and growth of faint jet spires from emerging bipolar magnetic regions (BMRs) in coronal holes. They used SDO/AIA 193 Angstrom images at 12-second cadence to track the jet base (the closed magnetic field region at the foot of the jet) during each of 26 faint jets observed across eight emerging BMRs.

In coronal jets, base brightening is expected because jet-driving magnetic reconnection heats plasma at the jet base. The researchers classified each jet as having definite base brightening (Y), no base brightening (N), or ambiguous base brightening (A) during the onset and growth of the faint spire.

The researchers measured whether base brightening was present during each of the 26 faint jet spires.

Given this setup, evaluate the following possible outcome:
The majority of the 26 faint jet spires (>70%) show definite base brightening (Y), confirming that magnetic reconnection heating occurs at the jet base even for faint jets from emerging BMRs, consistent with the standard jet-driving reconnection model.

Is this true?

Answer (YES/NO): YES